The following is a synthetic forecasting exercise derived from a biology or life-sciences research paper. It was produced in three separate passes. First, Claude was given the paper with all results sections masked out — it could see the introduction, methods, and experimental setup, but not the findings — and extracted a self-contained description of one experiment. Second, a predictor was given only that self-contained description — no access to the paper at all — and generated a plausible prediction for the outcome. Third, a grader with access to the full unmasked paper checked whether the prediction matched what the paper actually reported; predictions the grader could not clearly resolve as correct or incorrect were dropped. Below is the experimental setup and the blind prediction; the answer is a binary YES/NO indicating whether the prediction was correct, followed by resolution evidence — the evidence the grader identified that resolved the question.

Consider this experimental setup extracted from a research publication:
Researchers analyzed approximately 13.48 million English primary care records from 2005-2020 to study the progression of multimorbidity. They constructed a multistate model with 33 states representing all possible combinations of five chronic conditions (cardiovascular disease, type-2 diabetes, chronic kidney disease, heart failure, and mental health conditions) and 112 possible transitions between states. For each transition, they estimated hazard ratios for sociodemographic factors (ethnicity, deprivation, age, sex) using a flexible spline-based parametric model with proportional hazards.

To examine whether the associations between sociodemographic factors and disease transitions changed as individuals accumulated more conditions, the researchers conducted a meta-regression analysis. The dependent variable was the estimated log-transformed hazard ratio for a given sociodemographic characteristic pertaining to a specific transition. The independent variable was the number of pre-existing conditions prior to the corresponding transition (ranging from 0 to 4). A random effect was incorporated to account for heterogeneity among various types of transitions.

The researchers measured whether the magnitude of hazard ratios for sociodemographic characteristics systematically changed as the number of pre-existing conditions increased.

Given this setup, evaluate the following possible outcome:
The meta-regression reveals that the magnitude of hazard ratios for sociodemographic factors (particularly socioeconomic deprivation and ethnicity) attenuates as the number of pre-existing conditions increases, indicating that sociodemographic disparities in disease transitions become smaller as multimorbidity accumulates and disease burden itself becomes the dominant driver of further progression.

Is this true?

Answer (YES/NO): YES